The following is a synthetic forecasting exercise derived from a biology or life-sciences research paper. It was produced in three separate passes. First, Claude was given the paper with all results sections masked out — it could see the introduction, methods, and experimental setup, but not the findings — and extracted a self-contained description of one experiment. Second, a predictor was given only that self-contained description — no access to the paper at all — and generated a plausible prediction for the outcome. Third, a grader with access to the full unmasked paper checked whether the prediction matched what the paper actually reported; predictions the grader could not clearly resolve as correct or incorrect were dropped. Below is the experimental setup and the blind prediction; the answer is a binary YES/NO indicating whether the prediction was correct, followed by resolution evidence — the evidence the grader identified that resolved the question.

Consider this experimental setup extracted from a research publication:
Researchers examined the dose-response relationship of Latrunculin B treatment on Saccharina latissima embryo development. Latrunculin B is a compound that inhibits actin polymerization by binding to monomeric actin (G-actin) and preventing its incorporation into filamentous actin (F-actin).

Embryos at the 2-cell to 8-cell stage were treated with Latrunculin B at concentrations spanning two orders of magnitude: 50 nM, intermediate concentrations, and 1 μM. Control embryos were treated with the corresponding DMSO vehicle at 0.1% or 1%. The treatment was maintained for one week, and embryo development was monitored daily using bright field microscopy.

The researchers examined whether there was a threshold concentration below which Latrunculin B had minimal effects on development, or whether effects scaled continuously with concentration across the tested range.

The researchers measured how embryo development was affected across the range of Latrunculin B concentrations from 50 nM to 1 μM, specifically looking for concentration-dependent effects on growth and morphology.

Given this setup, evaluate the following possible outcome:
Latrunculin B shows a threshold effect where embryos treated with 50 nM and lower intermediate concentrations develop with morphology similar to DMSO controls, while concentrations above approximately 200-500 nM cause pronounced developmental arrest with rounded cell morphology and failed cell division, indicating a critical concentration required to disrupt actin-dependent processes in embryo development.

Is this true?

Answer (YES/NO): NO